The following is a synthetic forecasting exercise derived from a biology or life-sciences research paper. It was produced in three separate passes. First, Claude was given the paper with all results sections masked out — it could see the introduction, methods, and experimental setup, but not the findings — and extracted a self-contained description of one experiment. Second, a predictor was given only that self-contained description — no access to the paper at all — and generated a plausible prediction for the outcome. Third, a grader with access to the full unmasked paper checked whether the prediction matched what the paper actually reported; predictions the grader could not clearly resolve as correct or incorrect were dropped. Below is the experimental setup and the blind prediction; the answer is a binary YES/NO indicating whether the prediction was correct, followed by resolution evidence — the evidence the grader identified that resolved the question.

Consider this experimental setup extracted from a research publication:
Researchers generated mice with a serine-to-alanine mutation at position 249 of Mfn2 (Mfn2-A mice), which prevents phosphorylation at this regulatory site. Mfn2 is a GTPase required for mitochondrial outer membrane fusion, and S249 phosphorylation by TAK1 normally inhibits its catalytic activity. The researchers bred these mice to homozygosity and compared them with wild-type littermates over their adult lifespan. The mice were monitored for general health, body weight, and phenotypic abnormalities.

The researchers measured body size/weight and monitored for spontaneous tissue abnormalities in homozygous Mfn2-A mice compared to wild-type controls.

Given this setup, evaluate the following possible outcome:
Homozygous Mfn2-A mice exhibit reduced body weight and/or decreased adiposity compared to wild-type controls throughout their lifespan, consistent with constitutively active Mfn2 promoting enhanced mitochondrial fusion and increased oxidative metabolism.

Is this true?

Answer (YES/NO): YES